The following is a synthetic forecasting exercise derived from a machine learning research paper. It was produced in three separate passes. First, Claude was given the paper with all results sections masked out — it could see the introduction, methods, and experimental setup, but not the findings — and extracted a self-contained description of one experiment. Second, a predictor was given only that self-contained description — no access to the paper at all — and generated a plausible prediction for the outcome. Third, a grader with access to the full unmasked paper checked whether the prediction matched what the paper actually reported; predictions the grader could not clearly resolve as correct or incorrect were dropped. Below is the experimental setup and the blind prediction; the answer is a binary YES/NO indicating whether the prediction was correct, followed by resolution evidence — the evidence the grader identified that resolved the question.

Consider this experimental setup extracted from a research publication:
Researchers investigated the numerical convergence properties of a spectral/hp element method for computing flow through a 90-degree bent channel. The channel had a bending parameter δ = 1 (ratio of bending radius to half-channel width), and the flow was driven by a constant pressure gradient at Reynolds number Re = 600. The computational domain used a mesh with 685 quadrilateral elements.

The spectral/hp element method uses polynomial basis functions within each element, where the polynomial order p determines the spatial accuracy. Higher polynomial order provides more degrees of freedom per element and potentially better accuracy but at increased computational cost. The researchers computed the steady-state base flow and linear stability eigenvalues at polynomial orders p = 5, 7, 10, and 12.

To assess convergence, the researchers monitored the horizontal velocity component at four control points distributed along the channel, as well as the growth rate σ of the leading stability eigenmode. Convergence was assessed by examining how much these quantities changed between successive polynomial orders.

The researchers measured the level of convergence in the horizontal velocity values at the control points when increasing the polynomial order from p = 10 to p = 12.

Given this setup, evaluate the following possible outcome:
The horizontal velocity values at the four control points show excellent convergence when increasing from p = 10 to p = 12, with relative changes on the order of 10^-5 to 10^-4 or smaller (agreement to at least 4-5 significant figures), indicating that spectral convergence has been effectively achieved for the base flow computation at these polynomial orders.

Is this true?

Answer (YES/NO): YES